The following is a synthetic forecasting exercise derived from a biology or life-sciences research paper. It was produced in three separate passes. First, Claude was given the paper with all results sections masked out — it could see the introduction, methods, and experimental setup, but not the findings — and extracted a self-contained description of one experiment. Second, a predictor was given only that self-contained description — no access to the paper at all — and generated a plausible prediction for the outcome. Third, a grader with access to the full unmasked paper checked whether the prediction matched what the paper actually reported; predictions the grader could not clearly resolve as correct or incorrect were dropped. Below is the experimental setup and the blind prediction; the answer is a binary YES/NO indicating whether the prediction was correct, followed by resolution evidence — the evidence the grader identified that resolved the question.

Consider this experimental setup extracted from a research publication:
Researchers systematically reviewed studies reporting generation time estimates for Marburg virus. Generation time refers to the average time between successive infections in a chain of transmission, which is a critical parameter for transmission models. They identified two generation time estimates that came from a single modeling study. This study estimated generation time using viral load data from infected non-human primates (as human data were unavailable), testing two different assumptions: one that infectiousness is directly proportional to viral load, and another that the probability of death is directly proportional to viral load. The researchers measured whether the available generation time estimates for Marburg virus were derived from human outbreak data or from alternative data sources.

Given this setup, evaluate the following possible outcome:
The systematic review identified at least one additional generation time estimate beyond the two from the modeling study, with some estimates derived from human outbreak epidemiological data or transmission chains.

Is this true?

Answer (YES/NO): NO